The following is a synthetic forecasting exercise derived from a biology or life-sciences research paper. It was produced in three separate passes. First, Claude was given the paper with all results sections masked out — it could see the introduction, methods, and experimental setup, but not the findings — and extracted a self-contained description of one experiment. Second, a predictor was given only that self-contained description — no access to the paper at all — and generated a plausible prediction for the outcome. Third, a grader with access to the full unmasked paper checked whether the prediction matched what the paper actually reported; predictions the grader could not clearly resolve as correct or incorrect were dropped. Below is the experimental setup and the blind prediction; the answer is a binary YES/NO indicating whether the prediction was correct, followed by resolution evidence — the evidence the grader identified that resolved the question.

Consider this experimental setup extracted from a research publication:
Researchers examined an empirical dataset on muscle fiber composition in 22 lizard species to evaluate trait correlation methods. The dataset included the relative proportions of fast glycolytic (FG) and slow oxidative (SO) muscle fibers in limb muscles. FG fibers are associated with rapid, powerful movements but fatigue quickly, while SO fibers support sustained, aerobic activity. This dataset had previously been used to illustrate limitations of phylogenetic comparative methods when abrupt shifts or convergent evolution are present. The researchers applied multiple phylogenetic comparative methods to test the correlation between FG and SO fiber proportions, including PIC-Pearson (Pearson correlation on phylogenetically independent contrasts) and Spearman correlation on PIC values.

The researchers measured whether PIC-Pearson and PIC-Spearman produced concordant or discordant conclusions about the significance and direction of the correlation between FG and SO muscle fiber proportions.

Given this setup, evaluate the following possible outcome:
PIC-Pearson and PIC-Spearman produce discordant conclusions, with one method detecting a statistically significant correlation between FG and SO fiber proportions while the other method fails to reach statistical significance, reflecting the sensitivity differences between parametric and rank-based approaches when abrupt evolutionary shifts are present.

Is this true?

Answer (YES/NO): YES